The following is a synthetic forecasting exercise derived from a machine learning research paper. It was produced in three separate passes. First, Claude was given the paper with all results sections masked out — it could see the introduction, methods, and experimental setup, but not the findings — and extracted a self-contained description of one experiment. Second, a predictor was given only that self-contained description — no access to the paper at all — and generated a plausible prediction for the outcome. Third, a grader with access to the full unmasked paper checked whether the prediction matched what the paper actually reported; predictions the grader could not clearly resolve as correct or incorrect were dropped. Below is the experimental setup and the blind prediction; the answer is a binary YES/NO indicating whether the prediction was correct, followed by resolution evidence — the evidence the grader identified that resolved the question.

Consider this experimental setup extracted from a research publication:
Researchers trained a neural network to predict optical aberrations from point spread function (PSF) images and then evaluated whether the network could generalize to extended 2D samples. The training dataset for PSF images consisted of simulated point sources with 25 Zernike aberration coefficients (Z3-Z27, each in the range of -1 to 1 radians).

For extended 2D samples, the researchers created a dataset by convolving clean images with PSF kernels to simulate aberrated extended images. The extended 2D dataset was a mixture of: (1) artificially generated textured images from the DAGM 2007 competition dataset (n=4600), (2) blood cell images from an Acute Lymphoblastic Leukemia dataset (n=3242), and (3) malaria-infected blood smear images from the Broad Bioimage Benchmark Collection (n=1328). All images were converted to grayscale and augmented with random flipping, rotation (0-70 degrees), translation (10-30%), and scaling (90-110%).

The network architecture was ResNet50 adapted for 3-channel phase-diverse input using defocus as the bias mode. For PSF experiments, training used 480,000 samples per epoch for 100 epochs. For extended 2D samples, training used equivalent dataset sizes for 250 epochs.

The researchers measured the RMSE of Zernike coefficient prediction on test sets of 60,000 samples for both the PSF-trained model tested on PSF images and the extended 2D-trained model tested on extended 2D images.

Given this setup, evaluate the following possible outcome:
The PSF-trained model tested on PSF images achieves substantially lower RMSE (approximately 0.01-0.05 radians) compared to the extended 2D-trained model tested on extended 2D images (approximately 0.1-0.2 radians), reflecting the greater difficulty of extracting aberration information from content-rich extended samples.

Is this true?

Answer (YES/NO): NO